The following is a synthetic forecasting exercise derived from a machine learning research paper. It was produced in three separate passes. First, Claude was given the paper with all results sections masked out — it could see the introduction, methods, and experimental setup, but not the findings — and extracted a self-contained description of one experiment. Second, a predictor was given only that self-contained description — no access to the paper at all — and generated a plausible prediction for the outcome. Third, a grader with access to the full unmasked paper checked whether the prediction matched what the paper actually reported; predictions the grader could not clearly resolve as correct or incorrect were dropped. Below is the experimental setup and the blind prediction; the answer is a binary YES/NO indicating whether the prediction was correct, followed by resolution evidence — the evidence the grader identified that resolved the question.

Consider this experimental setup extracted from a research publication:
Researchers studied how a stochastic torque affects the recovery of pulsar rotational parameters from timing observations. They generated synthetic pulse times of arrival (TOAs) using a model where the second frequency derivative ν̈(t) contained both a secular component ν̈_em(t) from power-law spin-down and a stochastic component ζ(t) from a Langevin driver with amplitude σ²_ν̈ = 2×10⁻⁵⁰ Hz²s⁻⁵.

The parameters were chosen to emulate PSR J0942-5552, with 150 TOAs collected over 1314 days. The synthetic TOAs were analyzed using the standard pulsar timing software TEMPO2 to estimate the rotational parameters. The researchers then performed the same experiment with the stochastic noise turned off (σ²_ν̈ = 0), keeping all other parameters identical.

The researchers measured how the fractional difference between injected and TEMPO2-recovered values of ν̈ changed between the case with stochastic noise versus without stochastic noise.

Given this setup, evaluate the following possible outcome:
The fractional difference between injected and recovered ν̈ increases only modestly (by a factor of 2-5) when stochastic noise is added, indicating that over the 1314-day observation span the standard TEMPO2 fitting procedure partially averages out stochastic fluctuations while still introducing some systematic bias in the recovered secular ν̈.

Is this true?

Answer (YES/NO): NO